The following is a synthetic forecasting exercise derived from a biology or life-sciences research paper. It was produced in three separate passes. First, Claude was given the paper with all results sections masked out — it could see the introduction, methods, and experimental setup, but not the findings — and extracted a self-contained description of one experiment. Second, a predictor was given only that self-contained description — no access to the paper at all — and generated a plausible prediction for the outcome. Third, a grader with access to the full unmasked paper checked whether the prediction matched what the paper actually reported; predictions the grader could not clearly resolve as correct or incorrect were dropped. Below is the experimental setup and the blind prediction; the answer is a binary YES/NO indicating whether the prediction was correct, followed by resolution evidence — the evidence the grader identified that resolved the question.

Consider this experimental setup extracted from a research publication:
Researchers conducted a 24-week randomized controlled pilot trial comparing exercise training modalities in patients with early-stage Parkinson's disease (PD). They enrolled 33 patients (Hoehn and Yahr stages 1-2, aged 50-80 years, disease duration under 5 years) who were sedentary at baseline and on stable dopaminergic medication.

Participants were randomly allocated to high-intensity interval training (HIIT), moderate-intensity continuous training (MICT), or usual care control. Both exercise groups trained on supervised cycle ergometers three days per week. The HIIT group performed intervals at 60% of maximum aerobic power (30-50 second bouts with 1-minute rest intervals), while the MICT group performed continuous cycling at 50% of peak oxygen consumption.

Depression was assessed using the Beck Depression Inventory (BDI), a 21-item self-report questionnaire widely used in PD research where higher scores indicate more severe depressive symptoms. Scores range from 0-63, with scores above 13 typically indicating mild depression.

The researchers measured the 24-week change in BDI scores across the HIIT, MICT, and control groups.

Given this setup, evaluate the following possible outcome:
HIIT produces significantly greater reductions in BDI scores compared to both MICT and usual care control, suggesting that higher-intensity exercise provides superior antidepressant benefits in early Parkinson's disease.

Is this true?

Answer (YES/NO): NO